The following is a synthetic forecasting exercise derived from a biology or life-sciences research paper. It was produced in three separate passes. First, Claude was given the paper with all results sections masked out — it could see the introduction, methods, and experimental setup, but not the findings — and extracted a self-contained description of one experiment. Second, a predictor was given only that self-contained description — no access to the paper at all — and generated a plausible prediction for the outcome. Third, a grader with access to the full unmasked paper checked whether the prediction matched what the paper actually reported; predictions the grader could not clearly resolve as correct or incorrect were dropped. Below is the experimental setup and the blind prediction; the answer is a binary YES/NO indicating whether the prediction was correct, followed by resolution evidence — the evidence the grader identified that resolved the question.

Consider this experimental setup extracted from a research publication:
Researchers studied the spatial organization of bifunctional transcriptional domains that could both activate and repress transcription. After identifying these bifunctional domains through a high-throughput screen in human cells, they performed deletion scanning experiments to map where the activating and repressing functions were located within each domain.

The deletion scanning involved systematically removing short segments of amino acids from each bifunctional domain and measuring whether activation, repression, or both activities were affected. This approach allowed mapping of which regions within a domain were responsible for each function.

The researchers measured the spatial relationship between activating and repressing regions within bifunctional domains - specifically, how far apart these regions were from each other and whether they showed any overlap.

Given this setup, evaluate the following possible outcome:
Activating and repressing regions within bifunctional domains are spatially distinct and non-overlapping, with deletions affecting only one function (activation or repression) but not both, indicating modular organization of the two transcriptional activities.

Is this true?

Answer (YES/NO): NO